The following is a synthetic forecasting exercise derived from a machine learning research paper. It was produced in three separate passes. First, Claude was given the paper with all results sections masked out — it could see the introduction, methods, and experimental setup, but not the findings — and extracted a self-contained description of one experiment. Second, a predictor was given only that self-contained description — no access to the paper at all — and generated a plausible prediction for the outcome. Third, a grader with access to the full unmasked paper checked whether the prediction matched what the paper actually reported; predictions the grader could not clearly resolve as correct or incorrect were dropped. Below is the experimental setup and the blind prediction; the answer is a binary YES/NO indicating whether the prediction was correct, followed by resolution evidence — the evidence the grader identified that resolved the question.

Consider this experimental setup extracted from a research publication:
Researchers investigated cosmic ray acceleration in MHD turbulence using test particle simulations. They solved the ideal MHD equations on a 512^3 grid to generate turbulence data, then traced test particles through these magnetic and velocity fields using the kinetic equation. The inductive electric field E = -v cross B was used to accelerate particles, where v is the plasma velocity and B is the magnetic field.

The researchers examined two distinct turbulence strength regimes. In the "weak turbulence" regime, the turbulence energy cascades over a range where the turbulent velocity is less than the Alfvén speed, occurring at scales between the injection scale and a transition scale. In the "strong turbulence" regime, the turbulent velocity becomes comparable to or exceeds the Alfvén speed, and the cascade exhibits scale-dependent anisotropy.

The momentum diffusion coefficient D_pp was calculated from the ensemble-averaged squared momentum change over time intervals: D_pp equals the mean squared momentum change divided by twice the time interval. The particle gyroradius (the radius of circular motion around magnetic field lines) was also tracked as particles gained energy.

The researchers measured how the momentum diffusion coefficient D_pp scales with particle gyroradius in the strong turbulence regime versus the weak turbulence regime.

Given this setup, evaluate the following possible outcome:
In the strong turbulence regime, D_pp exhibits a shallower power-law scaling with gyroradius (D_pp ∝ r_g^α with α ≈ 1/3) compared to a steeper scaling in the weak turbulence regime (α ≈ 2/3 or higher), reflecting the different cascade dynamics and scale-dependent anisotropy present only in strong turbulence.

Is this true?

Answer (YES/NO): NO